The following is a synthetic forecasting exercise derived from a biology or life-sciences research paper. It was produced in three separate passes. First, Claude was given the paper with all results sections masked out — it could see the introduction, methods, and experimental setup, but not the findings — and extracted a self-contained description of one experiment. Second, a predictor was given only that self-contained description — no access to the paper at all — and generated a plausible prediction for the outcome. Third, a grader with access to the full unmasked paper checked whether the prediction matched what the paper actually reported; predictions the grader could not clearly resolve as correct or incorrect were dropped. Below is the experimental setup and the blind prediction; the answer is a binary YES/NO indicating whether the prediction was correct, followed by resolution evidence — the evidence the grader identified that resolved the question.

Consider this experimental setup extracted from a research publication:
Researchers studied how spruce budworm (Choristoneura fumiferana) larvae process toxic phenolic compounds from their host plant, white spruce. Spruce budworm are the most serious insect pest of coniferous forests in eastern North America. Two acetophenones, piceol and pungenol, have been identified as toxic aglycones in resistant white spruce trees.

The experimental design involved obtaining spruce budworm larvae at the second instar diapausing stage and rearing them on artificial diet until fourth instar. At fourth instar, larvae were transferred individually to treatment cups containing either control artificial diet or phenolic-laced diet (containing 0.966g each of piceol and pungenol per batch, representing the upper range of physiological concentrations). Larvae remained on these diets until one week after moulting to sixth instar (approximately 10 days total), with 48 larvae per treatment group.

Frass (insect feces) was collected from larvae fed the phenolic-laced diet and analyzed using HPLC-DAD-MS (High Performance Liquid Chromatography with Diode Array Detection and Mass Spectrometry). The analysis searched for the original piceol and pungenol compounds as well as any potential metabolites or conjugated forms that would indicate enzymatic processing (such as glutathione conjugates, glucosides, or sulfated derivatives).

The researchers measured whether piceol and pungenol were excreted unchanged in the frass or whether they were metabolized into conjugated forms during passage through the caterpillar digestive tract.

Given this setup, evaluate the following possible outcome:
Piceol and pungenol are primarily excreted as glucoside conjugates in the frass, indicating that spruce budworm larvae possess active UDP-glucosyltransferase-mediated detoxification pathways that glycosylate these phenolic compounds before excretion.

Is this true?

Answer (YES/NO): NO